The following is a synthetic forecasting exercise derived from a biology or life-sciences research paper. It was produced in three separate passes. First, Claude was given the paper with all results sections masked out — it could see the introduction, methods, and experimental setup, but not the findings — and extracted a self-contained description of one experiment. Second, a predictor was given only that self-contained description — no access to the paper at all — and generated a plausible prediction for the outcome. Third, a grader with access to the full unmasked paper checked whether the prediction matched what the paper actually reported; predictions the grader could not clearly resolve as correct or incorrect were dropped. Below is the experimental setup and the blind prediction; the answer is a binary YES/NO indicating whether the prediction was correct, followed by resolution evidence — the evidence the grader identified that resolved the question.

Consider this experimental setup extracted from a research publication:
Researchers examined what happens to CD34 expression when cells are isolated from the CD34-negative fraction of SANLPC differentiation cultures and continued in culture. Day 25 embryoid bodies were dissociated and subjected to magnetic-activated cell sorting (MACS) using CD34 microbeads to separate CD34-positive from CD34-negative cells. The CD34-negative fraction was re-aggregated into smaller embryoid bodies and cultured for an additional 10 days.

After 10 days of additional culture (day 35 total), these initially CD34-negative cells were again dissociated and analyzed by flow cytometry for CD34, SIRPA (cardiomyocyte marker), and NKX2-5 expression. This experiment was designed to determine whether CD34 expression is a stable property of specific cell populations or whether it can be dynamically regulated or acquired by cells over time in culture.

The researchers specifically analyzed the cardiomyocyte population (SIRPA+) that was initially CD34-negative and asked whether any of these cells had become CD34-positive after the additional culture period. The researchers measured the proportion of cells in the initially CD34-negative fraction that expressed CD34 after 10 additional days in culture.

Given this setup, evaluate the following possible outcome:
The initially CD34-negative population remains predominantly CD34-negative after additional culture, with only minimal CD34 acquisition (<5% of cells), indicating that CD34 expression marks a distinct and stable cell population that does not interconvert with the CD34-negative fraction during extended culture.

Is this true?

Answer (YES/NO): NO